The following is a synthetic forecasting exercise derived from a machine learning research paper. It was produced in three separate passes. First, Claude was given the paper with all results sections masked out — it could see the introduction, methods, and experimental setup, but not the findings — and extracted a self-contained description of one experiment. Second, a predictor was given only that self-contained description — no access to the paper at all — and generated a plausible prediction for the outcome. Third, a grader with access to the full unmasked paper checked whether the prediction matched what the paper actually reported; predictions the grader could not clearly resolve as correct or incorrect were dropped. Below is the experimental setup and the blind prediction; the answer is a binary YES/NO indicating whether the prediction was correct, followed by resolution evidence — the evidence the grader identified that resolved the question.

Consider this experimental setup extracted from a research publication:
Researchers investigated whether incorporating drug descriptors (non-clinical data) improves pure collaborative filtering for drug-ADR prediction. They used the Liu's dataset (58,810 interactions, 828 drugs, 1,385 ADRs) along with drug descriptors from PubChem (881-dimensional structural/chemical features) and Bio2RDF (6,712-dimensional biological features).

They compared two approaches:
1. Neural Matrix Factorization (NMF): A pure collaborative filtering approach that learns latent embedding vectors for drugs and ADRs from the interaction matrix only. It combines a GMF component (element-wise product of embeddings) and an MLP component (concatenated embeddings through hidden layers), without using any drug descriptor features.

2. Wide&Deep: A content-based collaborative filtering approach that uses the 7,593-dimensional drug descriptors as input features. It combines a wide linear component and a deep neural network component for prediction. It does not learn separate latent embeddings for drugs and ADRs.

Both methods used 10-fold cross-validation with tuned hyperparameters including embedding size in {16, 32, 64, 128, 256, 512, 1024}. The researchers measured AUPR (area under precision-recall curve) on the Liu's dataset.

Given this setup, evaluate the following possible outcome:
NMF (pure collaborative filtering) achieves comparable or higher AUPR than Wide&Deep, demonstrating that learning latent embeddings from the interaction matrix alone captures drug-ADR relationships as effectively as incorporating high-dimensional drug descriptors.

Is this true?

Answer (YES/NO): NO